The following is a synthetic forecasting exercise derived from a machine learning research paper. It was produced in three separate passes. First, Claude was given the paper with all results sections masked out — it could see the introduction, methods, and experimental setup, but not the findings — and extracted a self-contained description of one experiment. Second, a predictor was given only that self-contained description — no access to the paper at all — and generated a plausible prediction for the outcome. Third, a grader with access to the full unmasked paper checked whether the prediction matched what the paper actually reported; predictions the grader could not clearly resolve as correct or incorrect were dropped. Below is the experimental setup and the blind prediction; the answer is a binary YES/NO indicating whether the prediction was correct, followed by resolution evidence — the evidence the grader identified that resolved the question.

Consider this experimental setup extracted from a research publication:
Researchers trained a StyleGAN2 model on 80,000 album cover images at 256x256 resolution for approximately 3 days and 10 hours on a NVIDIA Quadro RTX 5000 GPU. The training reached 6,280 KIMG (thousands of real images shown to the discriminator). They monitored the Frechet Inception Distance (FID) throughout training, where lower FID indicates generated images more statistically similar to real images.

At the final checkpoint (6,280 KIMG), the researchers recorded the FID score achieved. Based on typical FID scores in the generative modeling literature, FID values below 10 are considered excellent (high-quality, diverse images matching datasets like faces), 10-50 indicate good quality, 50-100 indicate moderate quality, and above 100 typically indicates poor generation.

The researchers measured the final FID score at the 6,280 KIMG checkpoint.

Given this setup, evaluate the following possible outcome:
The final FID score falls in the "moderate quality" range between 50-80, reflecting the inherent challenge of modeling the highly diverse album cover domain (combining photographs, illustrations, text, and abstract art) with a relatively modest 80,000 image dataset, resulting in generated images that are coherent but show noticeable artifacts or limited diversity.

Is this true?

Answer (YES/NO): NO